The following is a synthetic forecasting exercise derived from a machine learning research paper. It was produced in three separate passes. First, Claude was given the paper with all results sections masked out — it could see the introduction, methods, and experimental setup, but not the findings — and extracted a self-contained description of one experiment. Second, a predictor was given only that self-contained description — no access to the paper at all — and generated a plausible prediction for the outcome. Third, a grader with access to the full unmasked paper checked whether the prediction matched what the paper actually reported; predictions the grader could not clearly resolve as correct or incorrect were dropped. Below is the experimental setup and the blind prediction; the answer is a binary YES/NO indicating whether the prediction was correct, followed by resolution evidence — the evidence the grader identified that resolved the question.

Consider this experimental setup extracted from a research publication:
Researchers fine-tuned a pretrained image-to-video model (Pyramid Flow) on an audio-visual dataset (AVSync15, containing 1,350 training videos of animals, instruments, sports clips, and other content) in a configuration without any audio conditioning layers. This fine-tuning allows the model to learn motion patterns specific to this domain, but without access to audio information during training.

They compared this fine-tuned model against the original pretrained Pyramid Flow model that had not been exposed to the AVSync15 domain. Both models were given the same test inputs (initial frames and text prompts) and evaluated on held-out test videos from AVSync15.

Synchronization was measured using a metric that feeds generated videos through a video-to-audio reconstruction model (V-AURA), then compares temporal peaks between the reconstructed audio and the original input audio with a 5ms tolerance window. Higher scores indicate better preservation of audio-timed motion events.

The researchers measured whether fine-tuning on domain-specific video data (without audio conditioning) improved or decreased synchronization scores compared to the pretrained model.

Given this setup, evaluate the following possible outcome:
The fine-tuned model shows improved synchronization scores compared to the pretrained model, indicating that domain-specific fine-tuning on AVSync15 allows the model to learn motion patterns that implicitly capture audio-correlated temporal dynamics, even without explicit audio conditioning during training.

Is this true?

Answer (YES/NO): NO